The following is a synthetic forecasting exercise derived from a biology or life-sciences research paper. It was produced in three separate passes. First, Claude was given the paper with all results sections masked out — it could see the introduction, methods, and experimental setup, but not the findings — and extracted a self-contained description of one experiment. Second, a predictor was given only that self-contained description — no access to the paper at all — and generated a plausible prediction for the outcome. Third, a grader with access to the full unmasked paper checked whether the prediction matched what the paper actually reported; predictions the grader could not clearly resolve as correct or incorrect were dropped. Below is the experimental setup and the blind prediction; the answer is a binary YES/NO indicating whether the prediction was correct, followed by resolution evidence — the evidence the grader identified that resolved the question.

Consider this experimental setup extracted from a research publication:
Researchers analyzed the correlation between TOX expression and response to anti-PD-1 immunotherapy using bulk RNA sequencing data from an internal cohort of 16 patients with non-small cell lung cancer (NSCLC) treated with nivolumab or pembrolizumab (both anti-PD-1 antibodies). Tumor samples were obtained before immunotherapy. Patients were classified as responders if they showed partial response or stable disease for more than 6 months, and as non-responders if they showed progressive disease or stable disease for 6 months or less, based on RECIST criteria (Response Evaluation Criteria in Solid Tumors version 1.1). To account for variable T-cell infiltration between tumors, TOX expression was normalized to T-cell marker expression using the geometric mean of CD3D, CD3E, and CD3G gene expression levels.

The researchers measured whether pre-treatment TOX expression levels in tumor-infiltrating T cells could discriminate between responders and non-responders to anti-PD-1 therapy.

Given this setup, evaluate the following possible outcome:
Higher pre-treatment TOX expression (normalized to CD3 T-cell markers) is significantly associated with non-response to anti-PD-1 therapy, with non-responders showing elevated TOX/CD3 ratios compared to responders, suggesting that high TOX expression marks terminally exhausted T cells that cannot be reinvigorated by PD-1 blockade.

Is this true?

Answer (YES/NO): YES